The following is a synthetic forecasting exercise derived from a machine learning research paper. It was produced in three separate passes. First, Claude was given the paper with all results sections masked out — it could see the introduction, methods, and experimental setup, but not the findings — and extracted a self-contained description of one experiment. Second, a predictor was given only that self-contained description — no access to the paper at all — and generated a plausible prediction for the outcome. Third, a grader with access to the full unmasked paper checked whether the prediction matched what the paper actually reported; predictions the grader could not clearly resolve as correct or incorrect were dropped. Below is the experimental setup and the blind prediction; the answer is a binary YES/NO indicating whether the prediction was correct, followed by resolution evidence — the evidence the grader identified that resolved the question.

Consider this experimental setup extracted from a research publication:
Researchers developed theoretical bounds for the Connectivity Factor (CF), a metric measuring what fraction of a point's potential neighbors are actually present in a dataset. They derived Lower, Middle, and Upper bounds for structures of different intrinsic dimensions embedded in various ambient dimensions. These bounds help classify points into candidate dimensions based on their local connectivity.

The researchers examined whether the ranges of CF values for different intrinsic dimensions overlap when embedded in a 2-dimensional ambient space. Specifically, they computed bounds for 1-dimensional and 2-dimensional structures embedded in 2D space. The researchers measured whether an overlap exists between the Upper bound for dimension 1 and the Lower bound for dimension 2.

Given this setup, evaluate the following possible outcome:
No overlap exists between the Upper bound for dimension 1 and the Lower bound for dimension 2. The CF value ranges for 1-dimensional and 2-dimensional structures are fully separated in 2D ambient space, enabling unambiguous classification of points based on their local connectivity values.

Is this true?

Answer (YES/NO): NO